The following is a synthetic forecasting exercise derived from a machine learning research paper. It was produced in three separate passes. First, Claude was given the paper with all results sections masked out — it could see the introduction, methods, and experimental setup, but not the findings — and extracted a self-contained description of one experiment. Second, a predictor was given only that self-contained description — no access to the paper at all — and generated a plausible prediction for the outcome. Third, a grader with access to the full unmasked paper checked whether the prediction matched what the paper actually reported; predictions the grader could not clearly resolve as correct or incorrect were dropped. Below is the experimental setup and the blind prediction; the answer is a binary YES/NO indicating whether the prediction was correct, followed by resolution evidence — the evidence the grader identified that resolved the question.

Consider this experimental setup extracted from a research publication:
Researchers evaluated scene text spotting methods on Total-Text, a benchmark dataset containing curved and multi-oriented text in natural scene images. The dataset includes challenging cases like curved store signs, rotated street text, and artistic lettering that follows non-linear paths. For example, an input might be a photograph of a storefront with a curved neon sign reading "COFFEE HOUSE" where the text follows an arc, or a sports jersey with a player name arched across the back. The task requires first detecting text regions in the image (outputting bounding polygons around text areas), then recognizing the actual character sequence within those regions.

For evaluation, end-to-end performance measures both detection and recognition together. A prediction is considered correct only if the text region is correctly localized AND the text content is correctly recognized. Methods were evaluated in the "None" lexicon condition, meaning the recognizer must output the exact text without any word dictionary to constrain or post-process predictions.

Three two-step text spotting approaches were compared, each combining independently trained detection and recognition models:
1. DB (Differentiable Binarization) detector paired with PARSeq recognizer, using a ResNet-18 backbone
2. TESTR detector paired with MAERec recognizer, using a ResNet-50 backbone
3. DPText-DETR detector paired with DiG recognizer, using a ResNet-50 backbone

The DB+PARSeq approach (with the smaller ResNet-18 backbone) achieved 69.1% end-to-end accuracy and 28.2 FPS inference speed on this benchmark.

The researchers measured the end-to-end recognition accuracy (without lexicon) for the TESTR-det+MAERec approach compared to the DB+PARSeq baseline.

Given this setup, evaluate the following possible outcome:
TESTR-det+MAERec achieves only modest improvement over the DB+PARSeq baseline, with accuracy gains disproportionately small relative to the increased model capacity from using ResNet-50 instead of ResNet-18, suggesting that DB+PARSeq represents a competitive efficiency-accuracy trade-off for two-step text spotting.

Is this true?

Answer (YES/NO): NO